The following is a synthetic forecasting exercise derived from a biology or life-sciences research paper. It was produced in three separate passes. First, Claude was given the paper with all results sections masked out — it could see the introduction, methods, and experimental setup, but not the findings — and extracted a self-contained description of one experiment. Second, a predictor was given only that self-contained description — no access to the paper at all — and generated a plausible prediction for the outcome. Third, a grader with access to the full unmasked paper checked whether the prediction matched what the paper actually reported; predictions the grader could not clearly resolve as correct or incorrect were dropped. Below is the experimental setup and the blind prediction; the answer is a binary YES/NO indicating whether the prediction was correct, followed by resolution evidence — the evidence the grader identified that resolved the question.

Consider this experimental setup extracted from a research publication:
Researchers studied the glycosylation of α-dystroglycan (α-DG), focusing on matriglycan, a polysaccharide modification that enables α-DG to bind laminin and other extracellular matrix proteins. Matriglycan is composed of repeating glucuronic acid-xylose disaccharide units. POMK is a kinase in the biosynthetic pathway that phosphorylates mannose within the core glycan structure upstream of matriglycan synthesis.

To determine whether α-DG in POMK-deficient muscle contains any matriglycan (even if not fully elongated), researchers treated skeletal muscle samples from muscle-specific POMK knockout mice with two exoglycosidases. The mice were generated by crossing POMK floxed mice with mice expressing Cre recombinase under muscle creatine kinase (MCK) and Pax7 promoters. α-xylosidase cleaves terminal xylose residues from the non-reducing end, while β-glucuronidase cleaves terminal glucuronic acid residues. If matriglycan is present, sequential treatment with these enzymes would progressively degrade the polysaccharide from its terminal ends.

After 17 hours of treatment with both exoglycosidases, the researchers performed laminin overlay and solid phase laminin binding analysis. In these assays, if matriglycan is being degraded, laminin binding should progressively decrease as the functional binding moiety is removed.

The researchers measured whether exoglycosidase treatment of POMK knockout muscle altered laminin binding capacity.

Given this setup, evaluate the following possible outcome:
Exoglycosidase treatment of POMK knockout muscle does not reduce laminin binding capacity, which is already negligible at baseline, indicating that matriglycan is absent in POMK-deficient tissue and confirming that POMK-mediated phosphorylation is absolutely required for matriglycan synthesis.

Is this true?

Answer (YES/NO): NO